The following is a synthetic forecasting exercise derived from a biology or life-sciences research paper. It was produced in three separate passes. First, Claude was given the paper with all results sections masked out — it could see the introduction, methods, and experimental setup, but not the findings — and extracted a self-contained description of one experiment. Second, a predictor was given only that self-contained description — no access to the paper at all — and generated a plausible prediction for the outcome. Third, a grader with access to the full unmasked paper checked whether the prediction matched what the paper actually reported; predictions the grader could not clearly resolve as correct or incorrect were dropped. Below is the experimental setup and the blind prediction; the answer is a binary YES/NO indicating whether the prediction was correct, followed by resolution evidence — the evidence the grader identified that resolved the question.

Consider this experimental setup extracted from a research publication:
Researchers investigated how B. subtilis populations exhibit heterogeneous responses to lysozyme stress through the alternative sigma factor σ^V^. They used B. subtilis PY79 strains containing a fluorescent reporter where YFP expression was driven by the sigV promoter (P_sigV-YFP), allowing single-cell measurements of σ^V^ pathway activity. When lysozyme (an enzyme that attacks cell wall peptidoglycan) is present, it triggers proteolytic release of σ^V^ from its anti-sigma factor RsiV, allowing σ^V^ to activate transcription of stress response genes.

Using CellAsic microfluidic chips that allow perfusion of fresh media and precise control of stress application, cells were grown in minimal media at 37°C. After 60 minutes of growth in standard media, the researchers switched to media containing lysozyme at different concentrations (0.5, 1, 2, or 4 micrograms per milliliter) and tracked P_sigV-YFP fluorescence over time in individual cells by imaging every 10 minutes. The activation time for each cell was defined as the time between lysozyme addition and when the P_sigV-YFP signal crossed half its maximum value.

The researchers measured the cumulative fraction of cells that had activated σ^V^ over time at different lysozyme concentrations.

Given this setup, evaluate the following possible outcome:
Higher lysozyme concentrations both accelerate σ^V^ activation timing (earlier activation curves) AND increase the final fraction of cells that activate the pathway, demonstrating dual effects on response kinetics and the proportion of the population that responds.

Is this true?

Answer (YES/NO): NO